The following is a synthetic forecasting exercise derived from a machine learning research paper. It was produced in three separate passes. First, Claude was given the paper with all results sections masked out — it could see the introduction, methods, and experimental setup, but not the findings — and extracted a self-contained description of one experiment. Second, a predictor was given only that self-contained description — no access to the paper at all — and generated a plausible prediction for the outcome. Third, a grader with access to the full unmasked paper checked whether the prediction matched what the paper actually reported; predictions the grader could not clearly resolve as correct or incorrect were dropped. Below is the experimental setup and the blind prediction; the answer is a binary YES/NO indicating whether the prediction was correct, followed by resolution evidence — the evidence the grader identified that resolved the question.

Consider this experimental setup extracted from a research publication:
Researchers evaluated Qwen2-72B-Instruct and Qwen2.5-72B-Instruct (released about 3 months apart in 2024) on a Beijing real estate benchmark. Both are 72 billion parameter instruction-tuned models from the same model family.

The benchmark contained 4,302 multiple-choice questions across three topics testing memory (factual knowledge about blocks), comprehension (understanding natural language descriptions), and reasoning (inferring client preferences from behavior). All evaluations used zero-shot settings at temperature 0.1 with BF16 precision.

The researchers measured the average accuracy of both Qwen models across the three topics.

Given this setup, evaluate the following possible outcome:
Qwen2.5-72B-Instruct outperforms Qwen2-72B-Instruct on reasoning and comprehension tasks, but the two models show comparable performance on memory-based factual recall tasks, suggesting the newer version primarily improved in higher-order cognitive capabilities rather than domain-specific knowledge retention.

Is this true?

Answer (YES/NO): NO